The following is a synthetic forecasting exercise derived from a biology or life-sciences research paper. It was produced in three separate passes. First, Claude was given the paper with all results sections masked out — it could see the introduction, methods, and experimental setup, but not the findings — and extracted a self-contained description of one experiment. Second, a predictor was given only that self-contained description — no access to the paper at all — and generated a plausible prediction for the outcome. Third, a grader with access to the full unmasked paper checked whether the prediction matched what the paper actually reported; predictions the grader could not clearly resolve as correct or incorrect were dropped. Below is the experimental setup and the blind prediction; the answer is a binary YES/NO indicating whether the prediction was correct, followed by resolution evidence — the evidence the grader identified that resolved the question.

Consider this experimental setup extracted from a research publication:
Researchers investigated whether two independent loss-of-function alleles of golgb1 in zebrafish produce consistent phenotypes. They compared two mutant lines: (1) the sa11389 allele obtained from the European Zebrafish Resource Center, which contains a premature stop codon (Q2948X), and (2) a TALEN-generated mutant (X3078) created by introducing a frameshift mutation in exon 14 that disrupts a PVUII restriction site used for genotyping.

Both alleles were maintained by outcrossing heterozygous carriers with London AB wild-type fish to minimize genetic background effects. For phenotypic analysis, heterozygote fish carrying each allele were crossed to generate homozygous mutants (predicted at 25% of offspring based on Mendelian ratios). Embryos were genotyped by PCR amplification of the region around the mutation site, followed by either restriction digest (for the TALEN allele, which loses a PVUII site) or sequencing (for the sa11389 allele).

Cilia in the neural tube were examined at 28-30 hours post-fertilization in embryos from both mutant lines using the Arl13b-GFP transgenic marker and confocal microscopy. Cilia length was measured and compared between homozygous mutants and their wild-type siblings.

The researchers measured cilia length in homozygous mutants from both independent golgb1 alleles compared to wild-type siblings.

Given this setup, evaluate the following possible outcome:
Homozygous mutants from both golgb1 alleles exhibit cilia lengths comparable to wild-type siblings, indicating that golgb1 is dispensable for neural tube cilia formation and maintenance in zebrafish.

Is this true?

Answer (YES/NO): NO